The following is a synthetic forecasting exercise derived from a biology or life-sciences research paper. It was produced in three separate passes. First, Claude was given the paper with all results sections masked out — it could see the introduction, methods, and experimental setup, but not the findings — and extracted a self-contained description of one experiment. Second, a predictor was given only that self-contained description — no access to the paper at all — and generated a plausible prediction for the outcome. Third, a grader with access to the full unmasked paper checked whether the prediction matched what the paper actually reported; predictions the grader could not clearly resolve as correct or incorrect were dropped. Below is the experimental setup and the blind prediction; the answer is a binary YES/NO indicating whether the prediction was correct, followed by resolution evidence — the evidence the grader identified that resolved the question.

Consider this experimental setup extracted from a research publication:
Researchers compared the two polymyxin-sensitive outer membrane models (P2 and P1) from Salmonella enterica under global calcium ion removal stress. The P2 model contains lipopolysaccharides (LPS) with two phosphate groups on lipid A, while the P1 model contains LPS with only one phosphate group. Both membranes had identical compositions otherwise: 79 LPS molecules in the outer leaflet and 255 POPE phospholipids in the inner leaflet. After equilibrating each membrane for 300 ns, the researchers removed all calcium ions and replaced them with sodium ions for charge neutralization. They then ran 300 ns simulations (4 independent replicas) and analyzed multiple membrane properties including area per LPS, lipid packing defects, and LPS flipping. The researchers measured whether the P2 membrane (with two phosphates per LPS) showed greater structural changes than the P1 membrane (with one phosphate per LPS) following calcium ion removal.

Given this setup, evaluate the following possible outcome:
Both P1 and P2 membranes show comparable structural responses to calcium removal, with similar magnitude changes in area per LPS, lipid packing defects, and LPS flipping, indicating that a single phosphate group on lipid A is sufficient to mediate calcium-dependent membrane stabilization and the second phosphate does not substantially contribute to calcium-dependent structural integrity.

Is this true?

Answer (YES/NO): NO